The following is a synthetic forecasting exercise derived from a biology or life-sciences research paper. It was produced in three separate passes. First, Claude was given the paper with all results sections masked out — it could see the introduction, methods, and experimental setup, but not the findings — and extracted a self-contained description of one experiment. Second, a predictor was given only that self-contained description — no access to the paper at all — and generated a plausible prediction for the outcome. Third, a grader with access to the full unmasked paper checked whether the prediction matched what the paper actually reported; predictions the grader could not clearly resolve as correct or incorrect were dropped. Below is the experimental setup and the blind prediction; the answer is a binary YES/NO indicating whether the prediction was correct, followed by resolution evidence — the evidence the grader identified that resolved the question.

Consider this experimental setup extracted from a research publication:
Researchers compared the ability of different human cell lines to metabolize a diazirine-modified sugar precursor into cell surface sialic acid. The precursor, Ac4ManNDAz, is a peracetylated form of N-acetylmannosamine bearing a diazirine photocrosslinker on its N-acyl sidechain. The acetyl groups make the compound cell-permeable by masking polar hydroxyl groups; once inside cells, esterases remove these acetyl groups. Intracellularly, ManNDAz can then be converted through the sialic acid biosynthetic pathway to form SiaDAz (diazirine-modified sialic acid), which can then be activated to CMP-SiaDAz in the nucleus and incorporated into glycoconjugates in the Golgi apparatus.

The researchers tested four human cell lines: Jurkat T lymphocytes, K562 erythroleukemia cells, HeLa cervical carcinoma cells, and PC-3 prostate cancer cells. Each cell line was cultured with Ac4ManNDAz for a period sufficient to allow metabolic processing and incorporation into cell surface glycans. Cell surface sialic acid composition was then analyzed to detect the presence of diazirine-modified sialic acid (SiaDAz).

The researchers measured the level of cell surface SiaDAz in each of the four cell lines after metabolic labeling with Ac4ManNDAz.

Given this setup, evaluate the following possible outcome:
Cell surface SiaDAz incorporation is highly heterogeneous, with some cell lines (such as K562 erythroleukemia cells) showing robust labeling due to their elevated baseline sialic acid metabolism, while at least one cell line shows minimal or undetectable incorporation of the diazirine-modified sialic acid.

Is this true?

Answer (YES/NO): NO